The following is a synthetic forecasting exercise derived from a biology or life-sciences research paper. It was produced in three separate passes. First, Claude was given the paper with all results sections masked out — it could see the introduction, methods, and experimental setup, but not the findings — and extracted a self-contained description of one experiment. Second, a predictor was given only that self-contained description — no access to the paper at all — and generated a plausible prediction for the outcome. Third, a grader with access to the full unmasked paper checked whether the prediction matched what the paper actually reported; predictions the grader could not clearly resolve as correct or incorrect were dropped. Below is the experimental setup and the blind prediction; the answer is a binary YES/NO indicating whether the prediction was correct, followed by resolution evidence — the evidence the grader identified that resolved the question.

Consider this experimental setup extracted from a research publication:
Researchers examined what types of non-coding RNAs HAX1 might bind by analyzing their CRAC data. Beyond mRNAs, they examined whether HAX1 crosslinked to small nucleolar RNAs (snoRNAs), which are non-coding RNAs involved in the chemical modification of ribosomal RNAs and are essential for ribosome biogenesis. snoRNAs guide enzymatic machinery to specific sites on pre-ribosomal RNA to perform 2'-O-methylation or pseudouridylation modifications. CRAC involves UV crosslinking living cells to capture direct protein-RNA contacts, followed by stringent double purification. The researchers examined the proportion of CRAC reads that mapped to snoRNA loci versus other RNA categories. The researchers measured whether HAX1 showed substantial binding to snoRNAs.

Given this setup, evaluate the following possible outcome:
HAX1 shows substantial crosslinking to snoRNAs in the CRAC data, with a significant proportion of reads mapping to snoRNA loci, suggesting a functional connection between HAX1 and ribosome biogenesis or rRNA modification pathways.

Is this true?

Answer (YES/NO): NO